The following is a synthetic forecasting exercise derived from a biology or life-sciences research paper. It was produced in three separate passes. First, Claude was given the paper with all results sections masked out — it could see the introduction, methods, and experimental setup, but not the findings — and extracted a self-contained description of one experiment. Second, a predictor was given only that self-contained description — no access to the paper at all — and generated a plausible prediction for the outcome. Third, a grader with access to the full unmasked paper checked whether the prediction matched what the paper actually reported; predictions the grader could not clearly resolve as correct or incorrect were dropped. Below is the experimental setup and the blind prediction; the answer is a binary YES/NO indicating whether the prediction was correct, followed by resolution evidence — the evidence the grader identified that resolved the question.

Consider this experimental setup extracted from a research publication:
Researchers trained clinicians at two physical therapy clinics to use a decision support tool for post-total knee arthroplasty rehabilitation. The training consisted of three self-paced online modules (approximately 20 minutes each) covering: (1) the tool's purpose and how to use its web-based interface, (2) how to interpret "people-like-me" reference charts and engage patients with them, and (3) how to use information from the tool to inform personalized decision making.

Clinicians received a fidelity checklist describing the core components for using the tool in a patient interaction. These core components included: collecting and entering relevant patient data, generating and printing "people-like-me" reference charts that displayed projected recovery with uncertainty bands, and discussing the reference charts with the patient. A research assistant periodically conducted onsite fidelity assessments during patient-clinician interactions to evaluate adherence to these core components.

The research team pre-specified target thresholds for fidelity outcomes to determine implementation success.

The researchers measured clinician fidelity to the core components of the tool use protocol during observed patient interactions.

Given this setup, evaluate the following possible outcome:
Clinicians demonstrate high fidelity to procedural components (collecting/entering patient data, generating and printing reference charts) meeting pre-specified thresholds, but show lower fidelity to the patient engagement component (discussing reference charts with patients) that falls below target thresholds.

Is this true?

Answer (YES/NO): NO